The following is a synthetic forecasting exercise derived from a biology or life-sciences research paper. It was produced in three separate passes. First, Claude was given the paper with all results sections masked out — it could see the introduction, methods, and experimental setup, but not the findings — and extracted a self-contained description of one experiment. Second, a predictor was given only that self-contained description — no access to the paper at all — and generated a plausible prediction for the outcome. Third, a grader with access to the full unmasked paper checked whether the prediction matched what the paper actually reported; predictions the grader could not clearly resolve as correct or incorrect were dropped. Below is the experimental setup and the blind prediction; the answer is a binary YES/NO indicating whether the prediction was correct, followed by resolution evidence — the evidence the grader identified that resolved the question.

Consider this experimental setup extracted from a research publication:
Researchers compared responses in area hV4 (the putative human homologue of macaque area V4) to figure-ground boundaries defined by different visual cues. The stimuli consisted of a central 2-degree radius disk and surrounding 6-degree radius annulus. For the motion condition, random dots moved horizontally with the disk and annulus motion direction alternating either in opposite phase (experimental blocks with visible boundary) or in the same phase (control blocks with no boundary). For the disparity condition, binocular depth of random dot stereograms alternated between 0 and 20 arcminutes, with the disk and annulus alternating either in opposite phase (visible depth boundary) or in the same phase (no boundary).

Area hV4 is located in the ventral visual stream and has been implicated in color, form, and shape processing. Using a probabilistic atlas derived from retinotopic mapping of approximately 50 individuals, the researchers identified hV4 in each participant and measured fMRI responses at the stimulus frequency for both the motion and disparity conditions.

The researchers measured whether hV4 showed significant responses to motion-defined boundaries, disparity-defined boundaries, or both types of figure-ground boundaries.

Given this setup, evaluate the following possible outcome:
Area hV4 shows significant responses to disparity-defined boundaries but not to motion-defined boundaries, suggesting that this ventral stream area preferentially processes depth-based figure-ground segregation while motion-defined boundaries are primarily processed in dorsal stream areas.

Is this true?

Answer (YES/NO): NO